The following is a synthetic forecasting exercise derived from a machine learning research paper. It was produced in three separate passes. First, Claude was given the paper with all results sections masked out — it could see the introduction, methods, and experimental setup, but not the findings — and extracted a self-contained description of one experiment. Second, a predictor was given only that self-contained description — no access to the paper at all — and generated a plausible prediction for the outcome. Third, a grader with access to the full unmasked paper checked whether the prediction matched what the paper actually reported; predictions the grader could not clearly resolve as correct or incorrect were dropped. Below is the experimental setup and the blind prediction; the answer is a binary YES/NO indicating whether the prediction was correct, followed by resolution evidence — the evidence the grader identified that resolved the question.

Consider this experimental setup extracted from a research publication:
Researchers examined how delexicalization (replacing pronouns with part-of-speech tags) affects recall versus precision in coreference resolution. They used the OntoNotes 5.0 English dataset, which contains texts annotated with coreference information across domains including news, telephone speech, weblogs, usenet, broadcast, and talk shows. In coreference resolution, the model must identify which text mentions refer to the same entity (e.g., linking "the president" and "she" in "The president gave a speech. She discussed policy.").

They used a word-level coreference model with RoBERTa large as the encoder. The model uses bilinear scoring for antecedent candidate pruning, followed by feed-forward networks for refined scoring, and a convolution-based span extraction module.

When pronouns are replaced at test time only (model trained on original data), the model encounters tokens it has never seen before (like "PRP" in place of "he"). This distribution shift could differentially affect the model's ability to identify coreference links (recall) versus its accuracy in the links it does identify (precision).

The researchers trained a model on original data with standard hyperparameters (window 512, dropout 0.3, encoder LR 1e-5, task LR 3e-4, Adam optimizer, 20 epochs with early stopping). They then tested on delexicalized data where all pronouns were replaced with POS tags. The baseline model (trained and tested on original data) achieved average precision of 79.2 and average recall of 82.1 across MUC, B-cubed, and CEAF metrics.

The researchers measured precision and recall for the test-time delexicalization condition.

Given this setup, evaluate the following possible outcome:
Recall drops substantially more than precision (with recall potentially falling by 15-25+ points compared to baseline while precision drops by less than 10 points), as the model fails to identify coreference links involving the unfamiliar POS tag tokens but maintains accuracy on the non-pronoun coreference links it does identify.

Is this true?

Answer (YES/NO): NO